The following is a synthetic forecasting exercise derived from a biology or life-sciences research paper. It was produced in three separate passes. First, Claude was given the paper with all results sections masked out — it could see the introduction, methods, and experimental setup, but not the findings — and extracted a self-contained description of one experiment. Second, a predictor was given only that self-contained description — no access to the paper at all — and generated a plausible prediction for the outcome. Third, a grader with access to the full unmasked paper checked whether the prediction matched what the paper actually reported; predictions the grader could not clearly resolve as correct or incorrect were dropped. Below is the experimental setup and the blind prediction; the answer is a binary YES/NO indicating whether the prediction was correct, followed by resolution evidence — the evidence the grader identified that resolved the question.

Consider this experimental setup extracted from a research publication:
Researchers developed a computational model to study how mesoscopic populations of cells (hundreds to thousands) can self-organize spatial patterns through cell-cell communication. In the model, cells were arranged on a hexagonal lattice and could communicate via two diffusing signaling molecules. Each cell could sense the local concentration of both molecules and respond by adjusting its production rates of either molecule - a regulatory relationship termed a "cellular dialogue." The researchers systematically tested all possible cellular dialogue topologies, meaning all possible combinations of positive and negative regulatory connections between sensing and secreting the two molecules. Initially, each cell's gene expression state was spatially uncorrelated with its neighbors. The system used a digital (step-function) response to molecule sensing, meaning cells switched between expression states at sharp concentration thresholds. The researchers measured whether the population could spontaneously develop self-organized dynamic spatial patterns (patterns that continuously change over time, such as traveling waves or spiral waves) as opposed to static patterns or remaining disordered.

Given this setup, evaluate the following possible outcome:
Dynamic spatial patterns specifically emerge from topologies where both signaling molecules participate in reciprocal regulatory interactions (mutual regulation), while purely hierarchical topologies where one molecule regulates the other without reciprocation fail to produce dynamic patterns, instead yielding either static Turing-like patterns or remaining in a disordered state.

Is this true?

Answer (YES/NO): NO